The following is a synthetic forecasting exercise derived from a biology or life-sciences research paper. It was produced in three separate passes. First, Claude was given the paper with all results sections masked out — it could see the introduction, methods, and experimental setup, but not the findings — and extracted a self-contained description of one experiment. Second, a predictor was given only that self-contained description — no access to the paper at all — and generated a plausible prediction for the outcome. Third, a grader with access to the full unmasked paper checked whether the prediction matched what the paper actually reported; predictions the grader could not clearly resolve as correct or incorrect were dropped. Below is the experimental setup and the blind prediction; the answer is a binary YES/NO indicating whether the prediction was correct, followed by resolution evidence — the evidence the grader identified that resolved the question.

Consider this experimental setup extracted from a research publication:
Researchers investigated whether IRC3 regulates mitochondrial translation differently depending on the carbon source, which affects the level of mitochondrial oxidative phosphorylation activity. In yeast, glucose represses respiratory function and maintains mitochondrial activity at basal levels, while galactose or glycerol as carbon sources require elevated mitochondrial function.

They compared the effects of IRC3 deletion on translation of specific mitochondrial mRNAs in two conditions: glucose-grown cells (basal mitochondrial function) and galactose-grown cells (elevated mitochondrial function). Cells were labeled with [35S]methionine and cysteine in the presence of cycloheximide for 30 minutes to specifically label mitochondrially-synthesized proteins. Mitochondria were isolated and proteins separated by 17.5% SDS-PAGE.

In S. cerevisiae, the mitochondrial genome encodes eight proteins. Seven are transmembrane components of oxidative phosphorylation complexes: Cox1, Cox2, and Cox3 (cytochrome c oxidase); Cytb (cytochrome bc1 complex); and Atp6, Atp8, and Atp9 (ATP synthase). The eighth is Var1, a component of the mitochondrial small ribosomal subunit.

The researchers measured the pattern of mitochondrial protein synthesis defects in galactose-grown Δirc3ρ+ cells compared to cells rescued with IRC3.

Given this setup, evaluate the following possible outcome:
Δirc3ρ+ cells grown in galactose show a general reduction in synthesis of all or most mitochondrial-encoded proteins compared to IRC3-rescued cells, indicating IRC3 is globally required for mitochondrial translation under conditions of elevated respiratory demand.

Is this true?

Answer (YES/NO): NO